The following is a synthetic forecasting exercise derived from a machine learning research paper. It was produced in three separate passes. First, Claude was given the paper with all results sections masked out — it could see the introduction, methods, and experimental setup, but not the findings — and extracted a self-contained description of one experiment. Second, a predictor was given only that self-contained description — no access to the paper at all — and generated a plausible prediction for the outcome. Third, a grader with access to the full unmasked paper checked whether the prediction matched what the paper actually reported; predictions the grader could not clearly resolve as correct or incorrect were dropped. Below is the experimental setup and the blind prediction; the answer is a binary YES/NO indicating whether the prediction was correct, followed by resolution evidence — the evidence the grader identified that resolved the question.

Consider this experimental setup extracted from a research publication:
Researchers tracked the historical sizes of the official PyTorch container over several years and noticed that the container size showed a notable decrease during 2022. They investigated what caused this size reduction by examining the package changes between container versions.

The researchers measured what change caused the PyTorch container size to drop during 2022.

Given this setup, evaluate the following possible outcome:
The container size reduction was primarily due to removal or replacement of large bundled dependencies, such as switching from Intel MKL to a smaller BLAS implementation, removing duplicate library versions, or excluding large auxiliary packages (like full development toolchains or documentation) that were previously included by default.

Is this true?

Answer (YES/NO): NO